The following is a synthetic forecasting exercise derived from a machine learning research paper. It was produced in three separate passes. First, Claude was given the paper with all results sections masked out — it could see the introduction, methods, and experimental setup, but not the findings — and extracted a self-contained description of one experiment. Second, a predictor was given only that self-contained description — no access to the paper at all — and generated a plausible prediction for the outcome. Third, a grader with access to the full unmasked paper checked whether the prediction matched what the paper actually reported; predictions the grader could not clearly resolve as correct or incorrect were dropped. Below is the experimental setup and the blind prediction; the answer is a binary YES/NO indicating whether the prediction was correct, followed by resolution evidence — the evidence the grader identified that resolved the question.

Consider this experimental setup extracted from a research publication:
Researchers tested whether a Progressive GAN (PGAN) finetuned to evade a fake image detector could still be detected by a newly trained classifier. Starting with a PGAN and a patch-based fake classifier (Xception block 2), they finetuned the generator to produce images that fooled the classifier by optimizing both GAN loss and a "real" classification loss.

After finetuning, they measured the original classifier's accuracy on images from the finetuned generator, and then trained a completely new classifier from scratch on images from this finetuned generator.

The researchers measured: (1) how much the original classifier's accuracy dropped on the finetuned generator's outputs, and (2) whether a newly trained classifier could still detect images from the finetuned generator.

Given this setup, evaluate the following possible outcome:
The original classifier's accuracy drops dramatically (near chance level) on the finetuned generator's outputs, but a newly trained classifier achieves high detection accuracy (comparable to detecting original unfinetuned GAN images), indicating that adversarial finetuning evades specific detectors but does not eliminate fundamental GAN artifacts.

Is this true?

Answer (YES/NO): NO